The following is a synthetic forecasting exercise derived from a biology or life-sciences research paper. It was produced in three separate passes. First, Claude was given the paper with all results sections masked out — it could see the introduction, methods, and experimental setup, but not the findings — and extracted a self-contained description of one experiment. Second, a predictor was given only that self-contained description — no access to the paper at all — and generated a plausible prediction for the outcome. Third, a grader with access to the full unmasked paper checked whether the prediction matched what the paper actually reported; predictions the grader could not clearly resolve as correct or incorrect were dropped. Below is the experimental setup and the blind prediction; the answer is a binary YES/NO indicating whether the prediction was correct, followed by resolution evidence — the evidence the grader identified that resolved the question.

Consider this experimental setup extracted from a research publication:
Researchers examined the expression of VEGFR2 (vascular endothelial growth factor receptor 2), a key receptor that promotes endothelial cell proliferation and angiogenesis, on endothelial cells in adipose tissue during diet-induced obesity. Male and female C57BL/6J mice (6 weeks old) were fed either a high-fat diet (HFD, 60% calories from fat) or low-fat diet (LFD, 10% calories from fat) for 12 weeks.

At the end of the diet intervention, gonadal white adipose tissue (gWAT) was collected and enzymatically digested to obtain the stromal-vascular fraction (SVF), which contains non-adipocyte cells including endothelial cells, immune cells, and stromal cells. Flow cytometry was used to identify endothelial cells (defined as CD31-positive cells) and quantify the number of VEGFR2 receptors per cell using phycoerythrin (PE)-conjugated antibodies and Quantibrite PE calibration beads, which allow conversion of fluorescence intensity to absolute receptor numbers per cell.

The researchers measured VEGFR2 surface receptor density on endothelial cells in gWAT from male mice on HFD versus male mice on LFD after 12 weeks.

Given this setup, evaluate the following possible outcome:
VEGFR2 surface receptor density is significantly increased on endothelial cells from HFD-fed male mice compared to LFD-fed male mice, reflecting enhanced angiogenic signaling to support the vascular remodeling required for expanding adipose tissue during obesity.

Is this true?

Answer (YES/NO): NO